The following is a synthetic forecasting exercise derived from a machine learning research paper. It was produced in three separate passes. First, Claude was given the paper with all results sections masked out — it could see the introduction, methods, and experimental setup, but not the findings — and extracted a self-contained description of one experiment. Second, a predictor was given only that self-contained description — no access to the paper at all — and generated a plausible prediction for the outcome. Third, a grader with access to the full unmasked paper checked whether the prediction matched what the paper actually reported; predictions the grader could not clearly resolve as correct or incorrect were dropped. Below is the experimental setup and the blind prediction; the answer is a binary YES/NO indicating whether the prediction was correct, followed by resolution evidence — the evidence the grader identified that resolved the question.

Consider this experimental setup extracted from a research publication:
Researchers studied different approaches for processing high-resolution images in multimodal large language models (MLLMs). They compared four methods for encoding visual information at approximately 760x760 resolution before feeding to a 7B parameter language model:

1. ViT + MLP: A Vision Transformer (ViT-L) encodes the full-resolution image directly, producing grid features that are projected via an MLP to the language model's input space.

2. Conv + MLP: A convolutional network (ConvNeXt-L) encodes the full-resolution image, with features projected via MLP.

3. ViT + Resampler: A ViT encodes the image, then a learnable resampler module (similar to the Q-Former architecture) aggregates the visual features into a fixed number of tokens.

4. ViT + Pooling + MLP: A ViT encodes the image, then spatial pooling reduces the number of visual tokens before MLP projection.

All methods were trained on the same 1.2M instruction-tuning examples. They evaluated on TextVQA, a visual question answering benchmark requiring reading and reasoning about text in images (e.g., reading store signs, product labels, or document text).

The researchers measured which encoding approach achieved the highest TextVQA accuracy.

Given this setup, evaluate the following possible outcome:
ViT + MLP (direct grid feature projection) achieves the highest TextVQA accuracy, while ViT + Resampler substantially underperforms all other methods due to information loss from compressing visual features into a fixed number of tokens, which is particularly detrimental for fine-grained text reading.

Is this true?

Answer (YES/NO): NO